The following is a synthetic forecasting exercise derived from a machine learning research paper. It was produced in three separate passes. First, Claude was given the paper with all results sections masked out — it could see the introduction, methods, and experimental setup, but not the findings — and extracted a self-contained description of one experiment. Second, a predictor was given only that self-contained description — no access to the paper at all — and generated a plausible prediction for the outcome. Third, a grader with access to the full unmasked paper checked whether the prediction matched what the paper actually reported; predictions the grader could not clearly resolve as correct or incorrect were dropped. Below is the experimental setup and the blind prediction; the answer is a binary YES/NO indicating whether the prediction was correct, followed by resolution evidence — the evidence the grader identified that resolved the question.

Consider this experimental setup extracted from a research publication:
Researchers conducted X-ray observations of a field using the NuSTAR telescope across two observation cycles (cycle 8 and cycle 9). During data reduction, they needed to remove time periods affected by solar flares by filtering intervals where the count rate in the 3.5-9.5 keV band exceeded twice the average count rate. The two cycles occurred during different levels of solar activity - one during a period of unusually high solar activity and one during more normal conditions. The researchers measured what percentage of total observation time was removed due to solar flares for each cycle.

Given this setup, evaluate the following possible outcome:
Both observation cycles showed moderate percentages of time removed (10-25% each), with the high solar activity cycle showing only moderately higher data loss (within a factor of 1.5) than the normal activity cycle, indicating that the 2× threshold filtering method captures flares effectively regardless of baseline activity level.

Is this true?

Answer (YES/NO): NO